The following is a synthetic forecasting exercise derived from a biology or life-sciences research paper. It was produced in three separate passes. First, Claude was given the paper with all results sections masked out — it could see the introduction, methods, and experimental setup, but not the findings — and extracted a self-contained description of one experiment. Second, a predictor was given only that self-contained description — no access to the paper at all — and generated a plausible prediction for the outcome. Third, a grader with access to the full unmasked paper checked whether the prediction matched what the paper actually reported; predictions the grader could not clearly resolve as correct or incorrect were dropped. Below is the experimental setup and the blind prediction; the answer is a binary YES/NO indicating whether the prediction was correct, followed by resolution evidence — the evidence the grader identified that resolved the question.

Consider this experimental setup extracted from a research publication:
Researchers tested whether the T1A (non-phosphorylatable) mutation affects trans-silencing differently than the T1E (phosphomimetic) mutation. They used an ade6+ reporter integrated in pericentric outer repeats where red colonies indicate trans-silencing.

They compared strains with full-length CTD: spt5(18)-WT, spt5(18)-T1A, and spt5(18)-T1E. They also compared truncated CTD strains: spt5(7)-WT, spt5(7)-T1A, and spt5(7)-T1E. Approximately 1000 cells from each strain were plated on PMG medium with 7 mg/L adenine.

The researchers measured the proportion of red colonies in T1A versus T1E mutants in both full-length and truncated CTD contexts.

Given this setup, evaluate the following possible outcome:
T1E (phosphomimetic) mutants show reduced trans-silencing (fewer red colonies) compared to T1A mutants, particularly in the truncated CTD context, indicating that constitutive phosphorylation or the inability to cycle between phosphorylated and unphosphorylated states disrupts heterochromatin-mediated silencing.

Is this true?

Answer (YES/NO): NO